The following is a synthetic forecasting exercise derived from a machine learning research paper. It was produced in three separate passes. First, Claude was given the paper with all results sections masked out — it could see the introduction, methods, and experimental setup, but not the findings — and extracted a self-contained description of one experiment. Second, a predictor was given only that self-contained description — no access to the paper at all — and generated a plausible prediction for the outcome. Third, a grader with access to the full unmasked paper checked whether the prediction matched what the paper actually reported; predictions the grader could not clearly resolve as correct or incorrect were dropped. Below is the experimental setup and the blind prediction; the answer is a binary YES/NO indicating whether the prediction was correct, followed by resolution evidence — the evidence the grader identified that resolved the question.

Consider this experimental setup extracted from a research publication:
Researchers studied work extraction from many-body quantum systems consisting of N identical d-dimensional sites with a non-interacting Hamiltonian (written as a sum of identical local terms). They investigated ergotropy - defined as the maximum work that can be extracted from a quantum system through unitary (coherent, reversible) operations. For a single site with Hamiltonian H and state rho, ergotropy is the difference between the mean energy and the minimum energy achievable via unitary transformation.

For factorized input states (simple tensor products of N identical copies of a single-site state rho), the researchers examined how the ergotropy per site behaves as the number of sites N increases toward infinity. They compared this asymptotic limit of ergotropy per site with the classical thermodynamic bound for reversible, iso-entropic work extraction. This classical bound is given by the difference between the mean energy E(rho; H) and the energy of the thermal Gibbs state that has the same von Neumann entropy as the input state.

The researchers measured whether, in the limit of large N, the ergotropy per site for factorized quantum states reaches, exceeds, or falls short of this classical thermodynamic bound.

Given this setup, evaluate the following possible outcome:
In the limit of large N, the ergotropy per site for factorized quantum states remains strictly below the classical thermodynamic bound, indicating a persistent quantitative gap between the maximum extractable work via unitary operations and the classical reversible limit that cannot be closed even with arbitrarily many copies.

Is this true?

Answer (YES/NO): NO